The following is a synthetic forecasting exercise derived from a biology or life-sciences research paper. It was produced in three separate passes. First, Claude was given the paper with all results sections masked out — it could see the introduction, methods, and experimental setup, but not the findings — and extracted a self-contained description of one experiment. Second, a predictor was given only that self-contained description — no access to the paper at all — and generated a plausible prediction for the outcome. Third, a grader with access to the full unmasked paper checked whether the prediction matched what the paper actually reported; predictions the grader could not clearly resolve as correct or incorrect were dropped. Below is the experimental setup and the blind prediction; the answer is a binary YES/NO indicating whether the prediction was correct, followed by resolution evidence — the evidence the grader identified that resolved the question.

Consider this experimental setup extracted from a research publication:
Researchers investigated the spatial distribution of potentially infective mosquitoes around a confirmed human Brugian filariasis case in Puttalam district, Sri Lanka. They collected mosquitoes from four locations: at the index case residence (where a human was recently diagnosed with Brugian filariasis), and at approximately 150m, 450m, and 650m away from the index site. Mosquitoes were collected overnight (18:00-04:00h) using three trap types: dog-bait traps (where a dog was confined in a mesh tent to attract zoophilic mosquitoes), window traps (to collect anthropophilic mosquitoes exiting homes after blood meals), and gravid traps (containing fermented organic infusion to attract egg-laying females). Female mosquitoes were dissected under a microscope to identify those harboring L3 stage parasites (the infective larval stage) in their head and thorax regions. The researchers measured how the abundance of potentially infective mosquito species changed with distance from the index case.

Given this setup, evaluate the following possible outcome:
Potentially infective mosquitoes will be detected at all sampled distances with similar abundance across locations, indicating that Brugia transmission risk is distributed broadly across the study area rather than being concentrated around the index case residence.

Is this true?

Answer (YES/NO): NO